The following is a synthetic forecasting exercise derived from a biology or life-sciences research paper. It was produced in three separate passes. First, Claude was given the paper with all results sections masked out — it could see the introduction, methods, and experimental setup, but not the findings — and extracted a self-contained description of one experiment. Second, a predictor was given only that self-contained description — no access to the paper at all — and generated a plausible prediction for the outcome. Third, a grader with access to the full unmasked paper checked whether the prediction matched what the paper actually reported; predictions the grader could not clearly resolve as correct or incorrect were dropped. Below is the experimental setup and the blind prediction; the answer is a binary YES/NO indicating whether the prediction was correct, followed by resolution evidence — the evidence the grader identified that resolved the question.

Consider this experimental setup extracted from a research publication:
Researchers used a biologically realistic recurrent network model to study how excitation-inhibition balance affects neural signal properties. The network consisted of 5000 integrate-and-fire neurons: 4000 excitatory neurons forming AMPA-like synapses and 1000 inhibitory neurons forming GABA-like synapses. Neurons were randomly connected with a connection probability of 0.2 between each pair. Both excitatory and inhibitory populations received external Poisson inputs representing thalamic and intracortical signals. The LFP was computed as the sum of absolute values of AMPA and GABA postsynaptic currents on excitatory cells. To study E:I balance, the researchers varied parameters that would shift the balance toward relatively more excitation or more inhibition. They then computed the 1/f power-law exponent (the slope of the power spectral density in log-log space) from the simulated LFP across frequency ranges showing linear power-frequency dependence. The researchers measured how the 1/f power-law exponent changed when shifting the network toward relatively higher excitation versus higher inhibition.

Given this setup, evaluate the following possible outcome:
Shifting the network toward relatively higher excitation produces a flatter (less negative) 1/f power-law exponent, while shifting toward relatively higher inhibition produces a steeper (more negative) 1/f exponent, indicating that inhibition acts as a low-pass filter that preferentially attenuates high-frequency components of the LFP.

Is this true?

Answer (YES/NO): NO